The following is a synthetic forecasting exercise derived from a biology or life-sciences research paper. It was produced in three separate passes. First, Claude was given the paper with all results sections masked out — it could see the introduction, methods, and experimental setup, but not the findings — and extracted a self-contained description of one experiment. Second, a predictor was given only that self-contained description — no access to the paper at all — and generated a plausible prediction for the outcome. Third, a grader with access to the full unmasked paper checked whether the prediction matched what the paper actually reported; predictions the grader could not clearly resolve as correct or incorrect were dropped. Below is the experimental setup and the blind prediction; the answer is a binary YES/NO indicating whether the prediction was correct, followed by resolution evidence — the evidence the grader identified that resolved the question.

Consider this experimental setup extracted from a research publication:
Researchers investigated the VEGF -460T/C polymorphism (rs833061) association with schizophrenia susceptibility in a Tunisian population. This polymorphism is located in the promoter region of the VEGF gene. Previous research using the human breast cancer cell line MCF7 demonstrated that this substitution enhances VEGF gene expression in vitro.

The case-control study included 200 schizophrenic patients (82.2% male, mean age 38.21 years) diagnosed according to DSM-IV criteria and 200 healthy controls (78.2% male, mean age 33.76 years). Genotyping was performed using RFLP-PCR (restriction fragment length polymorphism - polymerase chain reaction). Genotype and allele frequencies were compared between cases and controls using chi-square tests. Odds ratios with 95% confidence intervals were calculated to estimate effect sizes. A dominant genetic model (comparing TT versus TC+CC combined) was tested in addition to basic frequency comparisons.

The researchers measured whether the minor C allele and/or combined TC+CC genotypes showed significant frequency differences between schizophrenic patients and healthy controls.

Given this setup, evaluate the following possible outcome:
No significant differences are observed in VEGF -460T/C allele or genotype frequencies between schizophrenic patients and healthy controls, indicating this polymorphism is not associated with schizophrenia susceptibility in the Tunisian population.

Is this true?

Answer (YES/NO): NO